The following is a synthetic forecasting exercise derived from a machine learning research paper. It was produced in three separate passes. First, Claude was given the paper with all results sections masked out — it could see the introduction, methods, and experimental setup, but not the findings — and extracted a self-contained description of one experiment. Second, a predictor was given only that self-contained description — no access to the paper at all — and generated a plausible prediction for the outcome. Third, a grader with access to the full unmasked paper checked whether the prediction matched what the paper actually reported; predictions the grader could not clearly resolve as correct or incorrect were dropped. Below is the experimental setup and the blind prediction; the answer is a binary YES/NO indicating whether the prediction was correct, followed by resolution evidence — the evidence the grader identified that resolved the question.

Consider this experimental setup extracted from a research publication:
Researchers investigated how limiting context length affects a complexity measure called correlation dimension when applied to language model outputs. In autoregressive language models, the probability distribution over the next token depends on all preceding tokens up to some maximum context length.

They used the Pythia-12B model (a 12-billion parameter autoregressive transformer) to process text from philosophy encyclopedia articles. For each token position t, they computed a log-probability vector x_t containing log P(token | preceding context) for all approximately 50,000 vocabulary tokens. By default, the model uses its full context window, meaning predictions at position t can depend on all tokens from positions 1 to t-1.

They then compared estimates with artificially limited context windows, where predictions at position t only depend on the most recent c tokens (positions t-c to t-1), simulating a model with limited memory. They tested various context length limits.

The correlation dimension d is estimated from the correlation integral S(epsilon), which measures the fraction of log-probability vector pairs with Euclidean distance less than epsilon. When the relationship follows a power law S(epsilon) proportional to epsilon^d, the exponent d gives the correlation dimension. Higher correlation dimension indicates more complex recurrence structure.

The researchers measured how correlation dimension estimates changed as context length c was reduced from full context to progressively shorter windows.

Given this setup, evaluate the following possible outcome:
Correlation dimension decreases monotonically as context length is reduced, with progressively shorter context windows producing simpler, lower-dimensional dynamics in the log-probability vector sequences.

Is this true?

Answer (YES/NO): NO